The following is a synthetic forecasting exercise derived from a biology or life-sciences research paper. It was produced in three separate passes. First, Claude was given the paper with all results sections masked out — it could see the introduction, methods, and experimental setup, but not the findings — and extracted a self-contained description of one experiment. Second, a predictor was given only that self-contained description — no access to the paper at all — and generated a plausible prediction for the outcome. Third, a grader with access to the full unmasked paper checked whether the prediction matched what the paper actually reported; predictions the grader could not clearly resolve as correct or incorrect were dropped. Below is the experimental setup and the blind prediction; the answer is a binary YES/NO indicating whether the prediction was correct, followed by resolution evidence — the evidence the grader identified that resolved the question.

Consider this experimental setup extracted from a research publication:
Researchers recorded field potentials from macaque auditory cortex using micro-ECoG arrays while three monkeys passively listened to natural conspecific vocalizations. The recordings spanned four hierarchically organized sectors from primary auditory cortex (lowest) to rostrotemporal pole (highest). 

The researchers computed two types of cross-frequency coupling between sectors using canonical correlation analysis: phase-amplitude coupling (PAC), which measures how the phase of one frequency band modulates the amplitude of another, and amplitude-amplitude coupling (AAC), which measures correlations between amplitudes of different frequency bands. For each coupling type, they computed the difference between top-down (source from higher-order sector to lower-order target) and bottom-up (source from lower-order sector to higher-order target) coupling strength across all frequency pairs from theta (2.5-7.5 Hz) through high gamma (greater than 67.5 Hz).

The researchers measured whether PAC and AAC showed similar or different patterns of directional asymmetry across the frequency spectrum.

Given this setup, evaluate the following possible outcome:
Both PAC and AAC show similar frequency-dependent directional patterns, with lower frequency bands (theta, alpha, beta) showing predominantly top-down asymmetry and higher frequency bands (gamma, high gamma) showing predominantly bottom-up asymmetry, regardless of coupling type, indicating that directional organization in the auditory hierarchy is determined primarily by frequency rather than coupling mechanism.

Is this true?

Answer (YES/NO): NO